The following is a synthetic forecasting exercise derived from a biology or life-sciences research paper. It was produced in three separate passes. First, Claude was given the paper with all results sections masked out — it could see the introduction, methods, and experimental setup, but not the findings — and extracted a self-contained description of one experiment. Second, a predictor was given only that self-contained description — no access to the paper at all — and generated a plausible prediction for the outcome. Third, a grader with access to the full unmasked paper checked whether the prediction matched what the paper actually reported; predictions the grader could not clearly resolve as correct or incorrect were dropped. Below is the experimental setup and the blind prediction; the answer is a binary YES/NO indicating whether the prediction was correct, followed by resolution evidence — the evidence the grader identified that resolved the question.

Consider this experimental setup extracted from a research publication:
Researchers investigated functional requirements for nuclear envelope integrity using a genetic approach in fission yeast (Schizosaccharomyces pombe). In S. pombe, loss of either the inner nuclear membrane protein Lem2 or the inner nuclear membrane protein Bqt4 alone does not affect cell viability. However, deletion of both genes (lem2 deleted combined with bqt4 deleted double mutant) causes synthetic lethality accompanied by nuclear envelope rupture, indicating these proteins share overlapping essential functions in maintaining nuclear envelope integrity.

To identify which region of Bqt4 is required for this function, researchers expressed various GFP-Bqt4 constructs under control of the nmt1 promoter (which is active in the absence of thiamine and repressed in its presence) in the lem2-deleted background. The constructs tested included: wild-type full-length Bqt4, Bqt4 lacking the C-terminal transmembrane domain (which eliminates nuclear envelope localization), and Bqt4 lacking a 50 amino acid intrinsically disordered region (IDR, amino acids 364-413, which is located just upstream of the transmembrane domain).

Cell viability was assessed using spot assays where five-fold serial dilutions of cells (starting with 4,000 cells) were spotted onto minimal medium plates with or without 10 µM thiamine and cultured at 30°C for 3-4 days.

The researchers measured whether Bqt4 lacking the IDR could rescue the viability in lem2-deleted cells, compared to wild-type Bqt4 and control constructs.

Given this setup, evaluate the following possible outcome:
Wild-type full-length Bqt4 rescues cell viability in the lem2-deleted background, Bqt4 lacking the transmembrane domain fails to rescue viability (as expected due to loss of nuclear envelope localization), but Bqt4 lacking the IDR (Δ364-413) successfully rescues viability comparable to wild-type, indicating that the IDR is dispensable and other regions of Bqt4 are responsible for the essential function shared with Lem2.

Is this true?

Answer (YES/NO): NO